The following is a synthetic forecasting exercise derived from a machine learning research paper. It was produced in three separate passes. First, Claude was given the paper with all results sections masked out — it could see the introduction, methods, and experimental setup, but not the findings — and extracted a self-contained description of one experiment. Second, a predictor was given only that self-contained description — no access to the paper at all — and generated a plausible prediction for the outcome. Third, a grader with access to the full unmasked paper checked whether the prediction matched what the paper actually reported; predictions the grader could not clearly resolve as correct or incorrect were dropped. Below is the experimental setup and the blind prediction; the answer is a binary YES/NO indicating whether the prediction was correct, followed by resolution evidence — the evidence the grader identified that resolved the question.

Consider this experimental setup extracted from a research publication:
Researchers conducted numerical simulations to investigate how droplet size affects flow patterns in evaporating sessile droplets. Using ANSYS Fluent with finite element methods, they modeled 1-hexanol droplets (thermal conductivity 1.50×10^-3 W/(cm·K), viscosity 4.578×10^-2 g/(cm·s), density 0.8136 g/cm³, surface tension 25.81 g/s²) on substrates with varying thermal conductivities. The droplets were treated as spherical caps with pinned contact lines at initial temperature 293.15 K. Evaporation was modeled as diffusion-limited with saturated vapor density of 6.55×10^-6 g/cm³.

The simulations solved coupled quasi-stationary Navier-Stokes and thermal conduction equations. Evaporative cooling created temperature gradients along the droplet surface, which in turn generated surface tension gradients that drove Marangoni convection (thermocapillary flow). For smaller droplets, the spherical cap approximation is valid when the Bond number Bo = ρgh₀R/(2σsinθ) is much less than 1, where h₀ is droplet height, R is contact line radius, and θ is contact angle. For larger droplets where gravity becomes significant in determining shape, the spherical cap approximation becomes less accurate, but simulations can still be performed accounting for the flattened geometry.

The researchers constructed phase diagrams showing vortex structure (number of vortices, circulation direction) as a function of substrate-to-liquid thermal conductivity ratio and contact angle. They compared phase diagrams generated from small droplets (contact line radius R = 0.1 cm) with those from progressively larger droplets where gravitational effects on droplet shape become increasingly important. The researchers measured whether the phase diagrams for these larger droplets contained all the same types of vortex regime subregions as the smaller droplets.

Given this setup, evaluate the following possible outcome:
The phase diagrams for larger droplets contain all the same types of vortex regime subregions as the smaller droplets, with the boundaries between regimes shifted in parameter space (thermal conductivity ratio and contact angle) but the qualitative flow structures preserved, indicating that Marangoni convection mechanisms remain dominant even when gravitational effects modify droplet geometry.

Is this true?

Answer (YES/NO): NO